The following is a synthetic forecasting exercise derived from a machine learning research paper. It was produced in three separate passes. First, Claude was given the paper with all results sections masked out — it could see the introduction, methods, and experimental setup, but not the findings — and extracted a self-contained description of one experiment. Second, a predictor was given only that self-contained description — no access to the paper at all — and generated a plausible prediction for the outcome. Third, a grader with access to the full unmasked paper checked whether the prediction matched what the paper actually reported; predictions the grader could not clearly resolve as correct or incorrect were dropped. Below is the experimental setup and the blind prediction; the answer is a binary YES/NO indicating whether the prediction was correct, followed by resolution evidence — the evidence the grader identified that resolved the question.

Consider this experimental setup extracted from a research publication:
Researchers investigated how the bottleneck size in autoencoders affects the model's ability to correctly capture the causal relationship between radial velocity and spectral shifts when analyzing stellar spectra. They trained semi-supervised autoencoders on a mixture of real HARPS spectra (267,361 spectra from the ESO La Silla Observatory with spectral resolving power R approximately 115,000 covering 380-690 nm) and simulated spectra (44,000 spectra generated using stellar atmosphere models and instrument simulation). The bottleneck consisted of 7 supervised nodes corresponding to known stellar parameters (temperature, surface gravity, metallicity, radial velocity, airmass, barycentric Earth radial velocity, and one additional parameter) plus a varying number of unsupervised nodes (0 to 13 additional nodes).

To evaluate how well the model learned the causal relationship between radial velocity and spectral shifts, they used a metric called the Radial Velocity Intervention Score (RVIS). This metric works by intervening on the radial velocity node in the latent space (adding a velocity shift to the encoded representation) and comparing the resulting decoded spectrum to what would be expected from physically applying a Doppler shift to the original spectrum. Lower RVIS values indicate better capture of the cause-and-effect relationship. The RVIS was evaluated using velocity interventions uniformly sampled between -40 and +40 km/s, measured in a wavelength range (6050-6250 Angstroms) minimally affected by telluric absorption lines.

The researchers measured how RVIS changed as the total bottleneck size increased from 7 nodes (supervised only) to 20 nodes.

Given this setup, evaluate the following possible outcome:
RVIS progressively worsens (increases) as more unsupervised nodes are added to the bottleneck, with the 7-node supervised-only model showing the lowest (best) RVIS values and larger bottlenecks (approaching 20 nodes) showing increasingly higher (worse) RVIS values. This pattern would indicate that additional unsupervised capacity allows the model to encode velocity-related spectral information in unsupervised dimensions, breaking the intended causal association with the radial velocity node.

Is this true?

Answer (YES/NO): NO